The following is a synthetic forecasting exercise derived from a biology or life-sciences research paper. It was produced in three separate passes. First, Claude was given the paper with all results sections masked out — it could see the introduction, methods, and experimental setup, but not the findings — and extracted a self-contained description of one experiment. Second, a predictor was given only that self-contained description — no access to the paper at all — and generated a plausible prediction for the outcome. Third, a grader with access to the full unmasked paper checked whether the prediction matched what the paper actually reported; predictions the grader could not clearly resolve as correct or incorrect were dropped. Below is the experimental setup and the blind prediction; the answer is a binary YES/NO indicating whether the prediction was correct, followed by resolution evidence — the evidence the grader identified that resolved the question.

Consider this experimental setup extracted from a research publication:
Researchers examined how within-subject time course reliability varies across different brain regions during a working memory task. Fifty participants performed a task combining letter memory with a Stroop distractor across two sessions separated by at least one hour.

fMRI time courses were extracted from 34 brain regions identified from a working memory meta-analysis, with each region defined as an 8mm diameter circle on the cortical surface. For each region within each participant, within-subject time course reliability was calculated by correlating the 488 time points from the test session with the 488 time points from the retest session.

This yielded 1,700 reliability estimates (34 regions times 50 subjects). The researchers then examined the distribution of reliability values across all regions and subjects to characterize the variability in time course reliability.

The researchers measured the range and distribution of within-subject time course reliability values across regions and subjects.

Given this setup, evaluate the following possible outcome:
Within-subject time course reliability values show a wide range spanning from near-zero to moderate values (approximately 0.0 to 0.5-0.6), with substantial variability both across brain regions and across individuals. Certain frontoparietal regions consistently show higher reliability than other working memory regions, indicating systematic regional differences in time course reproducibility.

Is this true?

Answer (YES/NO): NO